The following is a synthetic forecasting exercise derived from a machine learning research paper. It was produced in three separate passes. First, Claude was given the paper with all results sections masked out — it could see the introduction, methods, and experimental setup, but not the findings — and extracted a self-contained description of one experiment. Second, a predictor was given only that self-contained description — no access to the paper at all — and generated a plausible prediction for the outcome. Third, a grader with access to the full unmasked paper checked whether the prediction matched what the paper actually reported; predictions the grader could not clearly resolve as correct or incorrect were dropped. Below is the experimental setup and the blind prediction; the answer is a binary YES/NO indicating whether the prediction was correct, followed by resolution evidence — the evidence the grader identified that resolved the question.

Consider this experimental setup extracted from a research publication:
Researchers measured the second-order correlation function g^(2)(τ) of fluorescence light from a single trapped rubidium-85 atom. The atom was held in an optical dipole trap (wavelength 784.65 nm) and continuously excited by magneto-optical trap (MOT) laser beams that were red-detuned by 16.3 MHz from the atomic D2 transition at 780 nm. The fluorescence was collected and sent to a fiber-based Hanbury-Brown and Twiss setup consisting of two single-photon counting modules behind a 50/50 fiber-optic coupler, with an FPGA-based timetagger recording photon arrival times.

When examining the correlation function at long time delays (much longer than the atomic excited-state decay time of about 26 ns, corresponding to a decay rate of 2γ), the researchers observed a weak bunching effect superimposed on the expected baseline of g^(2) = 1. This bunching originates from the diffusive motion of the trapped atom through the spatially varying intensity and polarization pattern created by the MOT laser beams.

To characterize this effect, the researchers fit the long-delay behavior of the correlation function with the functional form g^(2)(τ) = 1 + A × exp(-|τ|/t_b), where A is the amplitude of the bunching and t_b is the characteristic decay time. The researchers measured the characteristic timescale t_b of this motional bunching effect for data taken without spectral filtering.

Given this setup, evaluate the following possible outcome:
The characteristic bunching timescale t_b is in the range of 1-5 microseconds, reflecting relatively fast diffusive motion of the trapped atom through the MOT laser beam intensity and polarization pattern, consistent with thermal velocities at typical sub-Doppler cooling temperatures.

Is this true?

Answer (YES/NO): YES